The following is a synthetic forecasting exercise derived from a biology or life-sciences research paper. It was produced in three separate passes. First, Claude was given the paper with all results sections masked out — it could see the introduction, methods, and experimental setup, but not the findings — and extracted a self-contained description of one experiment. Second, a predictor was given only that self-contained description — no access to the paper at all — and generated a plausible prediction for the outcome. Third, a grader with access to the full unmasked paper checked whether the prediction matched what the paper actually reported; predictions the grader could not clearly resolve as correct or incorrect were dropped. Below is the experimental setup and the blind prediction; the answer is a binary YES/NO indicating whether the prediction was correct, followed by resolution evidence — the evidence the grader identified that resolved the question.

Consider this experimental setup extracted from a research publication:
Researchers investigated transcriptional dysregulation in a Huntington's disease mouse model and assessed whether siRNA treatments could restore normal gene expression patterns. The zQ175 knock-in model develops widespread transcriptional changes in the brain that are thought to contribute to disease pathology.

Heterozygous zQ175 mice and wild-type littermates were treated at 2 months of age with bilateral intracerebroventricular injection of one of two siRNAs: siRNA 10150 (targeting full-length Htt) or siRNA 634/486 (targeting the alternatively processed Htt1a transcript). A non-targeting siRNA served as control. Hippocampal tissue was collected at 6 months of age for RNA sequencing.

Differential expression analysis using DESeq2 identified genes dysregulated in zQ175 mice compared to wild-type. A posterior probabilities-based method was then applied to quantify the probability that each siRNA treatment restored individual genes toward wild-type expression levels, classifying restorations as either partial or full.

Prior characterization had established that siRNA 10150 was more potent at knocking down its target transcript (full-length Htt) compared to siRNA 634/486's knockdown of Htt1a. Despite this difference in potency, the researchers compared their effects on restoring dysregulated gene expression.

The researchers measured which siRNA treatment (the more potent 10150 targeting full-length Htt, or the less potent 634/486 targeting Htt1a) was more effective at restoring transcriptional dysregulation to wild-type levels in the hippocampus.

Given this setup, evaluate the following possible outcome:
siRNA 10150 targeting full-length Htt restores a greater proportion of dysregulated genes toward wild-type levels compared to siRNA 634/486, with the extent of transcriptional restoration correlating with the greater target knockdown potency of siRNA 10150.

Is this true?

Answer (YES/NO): NO